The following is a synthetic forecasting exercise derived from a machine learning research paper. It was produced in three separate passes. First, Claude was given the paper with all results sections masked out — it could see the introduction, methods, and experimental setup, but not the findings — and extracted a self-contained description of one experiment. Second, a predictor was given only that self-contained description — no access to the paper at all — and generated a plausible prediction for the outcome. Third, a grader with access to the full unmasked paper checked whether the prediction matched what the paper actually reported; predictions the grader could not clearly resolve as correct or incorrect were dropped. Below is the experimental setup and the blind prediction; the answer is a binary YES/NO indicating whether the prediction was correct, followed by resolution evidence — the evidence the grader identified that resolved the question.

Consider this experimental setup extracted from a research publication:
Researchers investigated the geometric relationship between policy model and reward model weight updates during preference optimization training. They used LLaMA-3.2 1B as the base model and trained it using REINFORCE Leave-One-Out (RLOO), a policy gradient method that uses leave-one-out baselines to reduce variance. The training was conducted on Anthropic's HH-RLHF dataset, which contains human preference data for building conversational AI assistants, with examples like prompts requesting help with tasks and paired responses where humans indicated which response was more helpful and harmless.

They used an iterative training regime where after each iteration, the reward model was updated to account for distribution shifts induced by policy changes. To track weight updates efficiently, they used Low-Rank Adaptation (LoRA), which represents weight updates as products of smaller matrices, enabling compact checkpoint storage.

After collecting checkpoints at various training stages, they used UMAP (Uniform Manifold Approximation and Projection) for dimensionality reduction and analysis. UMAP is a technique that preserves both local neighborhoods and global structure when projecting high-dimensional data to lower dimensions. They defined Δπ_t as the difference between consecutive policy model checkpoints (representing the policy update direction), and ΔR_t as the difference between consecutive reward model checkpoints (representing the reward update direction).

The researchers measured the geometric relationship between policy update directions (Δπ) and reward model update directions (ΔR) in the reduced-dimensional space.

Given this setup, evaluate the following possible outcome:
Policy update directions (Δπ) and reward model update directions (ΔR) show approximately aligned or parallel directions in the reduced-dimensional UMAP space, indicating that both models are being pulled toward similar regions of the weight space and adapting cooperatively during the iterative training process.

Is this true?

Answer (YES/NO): NO